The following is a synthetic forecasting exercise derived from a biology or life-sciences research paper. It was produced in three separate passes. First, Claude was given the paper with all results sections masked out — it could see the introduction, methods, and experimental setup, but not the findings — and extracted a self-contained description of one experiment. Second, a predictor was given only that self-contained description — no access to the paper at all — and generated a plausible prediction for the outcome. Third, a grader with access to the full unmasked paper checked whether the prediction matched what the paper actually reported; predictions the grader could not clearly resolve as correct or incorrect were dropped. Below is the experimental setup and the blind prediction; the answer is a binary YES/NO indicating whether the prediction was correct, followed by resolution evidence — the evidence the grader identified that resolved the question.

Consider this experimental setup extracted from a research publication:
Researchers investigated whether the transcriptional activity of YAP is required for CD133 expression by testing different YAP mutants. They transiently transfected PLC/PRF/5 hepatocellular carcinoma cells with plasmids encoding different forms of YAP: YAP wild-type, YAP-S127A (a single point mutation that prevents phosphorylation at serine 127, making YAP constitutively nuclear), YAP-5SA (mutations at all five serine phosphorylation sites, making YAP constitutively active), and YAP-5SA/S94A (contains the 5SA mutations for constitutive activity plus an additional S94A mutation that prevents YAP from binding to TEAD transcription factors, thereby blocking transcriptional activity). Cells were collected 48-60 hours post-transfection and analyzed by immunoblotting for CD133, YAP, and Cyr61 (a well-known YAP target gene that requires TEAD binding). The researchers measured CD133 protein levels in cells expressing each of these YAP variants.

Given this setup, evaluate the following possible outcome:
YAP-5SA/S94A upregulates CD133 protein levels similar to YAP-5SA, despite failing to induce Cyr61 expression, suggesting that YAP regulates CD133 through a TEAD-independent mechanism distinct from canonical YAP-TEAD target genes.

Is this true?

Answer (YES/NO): NO